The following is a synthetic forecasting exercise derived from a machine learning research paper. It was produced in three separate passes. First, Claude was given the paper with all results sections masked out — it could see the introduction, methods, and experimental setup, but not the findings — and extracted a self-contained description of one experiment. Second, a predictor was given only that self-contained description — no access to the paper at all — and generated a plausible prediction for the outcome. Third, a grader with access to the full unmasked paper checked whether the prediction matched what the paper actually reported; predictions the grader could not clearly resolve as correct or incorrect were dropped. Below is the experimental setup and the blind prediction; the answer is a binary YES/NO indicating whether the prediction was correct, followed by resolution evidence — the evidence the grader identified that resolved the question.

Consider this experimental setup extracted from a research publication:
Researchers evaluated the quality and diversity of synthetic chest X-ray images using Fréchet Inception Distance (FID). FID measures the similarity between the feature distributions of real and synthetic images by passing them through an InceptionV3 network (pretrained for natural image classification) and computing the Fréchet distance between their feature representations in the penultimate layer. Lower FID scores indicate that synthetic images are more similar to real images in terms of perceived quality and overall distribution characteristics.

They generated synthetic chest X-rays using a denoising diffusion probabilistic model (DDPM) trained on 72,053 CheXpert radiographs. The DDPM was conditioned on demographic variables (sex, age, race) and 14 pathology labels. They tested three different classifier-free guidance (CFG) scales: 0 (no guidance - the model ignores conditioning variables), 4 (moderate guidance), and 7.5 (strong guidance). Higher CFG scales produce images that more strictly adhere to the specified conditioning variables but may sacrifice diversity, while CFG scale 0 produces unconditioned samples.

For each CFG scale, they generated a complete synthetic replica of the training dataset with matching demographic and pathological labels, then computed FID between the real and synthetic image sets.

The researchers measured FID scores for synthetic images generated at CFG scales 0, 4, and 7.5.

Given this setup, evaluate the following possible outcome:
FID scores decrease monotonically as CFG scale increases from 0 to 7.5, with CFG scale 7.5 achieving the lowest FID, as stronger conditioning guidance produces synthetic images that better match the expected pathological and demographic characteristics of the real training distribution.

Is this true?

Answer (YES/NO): NO